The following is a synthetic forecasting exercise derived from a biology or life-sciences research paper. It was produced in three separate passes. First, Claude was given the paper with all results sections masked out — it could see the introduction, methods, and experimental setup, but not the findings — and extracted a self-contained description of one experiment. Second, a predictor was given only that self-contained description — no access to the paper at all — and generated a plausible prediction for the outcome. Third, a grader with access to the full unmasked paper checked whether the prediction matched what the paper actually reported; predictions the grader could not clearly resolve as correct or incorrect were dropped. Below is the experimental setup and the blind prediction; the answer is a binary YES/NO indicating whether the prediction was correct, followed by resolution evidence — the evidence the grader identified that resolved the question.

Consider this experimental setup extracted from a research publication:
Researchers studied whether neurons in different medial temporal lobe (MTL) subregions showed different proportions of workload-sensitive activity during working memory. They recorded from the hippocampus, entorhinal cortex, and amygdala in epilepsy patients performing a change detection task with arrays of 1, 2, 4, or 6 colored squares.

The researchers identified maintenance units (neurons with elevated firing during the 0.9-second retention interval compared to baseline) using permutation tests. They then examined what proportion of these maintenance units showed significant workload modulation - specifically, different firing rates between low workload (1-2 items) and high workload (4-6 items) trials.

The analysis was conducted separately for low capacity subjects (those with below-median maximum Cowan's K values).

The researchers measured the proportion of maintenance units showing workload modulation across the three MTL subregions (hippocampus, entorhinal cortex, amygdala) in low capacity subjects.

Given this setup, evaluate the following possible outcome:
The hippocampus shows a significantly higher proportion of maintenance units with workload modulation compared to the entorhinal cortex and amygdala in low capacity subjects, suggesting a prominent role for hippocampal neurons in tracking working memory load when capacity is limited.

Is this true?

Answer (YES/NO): NO